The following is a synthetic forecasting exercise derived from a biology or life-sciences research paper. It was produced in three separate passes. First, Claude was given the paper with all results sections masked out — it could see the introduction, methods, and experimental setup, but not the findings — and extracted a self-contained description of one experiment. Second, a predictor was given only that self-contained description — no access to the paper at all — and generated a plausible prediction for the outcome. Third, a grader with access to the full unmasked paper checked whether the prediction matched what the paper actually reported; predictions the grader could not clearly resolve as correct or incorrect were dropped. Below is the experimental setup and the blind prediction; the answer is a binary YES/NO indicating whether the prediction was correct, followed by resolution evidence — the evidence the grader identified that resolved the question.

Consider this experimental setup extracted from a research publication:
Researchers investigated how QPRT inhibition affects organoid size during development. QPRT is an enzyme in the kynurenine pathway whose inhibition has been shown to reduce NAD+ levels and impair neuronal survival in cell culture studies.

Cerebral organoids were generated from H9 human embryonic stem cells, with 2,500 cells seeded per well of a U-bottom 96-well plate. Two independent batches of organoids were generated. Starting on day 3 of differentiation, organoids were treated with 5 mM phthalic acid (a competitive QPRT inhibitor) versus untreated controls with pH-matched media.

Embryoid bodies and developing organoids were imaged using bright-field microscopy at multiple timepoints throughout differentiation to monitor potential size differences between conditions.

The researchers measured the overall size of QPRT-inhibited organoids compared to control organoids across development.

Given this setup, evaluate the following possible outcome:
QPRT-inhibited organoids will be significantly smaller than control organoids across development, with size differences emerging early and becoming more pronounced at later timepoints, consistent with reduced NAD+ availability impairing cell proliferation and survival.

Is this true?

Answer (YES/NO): NO